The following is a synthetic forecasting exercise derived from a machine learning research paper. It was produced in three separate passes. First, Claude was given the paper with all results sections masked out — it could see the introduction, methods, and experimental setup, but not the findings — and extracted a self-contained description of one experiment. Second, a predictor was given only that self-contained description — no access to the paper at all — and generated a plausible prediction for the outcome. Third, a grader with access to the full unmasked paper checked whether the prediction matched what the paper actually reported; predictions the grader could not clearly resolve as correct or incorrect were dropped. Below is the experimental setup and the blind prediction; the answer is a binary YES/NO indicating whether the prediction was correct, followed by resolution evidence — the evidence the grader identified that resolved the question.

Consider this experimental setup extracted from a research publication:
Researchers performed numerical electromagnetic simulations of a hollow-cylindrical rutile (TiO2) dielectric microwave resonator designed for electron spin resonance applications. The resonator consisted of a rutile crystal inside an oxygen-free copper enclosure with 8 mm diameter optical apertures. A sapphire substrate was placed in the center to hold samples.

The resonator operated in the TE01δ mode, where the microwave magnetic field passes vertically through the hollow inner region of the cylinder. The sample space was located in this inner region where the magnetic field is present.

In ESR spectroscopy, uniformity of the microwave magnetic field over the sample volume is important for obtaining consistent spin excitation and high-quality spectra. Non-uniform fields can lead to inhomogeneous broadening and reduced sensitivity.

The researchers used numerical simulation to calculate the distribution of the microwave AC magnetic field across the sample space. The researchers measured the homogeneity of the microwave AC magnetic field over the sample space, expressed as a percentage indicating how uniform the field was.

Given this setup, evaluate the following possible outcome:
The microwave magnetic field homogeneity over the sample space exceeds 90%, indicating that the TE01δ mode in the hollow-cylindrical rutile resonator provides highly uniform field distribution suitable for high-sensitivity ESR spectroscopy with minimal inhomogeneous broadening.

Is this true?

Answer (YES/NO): YES